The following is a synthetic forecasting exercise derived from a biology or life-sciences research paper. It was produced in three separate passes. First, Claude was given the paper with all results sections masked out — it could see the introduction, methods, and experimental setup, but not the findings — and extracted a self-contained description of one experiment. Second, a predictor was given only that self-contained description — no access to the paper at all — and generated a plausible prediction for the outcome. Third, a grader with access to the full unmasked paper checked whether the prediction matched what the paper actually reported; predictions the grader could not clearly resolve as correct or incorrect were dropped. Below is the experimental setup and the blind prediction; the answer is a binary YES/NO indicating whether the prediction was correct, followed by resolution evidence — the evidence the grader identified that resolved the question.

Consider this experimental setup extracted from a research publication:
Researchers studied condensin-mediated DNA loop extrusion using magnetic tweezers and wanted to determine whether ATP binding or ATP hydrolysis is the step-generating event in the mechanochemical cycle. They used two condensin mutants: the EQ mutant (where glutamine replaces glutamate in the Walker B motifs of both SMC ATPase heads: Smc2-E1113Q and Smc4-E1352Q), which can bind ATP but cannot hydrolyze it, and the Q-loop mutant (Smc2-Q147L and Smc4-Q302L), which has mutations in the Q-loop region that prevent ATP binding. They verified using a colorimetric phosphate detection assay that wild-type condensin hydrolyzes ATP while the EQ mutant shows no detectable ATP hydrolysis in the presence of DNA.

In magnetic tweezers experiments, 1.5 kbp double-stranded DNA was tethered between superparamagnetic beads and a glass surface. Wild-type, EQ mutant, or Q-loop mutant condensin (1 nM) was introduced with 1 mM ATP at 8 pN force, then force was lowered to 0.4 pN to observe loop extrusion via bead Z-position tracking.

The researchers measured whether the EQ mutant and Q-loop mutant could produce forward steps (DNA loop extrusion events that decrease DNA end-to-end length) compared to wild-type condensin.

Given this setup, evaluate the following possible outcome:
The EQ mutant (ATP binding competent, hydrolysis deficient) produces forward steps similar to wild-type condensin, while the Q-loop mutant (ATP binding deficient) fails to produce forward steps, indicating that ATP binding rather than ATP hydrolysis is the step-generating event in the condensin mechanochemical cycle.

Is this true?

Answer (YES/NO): NO